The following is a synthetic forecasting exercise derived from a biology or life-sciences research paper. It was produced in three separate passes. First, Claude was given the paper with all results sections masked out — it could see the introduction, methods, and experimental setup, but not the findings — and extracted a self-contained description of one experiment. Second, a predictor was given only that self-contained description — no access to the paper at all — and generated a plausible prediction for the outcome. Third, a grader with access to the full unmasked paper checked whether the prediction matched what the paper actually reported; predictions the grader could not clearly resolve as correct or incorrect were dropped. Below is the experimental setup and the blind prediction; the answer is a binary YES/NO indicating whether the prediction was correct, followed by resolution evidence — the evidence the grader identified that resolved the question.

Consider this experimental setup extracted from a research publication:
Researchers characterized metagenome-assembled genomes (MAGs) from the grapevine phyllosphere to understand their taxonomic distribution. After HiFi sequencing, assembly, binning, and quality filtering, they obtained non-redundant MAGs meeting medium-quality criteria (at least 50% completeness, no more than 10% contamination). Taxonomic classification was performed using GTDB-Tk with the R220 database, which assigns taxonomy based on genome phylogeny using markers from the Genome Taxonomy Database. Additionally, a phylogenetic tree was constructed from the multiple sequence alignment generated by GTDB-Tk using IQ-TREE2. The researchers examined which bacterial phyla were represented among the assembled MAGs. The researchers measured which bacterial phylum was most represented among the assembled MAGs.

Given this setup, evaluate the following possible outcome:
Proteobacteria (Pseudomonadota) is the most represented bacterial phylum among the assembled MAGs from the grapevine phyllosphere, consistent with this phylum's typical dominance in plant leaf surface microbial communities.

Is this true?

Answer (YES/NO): YES